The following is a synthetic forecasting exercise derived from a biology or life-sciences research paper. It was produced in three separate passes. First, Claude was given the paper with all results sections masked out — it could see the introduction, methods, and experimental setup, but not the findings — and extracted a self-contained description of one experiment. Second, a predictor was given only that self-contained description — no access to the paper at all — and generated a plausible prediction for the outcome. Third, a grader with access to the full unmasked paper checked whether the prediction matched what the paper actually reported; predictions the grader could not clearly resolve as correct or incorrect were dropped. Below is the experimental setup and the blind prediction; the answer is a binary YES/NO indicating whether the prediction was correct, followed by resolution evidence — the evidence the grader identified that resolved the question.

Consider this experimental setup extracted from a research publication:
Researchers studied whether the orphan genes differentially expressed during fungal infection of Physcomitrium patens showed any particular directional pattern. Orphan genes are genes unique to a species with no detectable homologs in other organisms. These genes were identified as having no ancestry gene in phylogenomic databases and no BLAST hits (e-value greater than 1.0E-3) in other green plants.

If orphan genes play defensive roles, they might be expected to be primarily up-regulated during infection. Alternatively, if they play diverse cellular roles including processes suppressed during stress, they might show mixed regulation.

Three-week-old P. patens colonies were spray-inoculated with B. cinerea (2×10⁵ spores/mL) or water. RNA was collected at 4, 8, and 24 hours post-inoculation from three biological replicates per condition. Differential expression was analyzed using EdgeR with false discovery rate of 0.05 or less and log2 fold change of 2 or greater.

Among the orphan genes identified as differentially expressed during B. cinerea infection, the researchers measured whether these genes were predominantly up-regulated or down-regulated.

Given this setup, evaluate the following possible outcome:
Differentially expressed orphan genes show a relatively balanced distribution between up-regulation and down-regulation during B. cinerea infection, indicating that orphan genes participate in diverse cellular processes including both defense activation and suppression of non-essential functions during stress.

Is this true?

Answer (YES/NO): NO